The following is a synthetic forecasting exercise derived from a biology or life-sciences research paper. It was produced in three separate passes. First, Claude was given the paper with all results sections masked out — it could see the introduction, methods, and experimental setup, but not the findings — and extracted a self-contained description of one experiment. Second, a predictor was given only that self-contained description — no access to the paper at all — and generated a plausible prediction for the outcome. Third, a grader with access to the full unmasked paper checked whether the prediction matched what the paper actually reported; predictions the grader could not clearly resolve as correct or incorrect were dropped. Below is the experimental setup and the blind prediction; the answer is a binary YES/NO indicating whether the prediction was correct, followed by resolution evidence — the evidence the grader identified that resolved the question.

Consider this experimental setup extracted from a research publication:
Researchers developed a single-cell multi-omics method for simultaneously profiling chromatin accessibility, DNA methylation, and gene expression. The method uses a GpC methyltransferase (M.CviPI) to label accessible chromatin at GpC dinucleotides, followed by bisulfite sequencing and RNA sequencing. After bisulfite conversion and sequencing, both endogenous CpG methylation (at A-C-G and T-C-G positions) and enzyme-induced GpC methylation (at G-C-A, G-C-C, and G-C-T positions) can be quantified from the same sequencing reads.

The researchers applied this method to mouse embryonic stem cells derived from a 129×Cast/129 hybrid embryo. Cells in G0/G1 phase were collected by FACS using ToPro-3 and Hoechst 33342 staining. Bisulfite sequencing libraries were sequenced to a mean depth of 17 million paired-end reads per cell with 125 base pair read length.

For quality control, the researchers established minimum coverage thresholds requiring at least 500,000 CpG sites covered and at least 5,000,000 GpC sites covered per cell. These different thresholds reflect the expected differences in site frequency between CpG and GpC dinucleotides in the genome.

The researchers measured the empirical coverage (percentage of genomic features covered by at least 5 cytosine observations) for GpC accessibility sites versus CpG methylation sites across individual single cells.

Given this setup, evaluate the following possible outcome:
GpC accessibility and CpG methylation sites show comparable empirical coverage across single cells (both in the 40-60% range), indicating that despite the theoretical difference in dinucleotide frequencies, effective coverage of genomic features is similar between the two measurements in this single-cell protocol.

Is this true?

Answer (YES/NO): NO